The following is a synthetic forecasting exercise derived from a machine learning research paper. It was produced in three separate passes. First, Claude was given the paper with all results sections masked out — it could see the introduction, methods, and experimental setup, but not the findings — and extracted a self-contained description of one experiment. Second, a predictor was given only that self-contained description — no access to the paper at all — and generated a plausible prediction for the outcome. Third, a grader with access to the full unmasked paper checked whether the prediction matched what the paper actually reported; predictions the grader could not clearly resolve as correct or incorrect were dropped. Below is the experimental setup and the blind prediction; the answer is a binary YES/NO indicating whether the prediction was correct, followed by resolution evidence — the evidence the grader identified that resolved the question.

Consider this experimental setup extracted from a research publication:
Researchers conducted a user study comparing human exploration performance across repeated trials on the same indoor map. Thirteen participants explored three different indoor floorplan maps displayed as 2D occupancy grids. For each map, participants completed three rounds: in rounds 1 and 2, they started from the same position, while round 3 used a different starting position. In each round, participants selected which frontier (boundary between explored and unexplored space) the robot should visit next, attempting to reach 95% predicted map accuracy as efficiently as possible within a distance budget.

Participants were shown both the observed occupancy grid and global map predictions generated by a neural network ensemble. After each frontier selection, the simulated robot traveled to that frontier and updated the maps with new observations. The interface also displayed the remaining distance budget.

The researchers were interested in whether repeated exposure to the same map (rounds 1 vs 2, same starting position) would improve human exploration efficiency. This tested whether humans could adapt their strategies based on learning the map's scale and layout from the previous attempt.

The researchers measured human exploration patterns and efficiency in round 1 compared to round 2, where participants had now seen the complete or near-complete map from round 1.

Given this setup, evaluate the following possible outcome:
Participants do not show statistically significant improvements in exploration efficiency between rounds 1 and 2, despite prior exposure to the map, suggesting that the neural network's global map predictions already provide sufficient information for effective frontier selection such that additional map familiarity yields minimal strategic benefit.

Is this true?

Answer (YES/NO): NO